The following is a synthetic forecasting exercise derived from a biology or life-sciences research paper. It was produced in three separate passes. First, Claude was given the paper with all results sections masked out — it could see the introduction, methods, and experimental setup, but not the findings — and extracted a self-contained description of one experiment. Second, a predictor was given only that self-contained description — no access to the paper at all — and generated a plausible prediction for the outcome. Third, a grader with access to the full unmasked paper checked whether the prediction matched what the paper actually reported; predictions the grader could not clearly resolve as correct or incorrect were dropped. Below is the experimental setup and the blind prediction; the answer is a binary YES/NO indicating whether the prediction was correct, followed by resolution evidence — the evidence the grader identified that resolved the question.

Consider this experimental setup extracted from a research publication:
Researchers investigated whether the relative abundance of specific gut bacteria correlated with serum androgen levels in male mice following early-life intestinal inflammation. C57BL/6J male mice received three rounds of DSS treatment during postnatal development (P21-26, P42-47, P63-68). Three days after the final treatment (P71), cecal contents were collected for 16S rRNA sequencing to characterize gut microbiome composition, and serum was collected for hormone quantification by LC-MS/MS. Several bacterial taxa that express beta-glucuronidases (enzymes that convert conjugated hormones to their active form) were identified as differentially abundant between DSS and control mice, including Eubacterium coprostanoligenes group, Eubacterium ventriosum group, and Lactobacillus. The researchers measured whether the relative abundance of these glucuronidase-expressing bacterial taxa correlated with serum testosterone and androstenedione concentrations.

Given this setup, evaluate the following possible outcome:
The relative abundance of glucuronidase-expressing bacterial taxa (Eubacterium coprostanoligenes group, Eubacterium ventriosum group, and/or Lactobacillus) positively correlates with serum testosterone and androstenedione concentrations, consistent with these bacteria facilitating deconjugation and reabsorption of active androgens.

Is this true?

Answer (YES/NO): YES